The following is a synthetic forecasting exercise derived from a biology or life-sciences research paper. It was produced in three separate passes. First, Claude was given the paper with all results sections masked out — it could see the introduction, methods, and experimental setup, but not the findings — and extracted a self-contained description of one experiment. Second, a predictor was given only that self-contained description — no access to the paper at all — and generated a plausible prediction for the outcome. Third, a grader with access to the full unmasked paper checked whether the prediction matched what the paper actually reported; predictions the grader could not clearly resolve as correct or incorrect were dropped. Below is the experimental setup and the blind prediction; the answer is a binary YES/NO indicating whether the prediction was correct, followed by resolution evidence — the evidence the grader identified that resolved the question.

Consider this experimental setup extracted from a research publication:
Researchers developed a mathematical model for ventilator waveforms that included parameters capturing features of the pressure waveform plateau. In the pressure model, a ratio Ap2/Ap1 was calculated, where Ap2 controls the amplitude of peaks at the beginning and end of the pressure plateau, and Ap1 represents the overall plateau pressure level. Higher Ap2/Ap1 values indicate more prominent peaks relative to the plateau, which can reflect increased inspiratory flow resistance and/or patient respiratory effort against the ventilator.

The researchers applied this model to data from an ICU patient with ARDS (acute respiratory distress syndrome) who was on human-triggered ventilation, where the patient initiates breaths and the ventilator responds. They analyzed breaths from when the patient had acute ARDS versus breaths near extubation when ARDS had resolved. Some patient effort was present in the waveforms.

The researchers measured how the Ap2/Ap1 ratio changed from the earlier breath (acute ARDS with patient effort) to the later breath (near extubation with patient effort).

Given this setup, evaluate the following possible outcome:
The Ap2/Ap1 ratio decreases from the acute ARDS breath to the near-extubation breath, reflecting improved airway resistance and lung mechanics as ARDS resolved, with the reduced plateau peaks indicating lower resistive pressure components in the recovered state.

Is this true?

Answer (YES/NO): NO